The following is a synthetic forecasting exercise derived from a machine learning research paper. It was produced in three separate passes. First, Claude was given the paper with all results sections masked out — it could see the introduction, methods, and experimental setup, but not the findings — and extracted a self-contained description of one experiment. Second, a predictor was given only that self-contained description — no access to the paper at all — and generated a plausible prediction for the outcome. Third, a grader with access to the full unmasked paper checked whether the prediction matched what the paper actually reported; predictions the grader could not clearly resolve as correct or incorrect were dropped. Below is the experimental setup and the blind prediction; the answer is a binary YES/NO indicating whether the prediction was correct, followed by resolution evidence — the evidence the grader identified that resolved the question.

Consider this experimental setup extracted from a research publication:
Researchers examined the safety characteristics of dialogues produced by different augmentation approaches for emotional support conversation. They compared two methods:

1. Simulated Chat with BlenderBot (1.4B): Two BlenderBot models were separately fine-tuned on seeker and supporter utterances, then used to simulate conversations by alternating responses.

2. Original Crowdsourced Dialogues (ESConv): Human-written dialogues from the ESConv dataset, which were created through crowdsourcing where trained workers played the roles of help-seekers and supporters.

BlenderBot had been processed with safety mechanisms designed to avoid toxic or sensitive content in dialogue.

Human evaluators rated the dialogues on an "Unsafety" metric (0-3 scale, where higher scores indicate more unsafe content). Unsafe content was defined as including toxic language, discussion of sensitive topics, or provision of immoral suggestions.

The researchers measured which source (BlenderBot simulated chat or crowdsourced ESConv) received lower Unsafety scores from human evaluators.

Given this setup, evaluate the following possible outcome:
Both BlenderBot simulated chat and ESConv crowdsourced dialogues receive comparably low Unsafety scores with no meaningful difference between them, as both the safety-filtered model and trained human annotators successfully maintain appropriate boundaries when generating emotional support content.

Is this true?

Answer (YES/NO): NO